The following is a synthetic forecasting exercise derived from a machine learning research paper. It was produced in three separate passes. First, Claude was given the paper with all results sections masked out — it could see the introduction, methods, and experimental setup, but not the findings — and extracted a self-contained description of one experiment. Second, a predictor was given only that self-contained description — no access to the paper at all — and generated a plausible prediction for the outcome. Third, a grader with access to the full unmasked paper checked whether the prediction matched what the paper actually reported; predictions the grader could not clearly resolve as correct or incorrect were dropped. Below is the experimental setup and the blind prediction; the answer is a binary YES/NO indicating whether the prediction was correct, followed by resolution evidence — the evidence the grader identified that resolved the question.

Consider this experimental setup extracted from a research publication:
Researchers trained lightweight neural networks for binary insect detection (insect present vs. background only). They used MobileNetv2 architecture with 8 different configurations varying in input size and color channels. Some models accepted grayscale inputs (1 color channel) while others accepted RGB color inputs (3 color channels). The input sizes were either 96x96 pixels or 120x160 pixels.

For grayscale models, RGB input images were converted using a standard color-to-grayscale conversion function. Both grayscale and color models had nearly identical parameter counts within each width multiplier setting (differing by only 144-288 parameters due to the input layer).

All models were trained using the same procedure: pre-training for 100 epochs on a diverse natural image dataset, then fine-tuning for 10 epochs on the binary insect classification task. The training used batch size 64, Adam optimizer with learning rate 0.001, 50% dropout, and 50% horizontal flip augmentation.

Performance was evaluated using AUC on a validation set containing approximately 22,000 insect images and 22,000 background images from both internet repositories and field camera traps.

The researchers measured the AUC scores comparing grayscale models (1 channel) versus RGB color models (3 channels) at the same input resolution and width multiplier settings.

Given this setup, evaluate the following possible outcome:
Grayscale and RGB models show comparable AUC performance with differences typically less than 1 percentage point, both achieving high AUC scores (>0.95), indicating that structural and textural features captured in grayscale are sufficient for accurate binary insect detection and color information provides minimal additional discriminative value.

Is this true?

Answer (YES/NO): NO